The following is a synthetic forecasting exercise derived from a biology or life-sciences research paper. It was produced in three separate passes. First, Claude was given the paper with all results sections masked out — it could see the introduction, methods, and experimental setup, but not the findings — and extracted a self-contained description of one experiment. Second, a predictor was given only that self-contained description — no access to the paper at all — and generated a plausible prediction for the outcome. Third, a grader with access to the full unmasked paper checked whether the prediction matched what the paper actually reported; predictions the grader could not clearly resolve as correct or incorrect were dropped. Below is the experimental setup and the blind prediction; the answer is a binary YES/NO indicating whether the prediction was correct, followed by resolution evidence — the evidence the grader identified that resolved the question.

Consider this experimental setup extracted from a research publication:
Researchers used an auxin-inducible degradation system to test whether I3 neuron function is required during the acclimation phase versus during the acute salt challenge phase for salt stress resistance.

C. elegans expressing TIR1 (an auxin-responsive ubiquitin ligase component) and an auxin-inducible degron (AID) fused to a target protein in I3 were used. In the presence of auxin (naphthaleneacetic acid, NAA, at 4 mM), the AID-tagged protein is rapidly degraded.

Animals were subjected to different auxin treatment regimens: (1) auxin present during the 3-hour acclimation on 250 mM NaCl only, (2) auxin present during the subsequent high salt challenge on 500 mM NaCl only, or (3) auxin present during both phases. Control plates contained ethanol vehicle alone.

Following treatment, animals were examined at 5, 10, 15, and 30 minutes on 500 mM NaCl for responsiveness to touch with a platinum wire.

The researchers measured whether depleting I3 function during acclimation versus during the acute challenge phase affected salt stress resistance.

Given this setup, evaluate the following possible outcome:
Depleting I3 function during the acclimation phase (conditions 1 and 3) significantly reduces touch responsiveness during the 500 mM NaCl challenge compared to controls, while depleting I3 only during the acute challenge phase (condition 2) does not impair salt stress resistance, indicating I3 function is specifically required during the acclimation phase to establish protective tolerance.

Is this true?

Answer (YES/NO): YES